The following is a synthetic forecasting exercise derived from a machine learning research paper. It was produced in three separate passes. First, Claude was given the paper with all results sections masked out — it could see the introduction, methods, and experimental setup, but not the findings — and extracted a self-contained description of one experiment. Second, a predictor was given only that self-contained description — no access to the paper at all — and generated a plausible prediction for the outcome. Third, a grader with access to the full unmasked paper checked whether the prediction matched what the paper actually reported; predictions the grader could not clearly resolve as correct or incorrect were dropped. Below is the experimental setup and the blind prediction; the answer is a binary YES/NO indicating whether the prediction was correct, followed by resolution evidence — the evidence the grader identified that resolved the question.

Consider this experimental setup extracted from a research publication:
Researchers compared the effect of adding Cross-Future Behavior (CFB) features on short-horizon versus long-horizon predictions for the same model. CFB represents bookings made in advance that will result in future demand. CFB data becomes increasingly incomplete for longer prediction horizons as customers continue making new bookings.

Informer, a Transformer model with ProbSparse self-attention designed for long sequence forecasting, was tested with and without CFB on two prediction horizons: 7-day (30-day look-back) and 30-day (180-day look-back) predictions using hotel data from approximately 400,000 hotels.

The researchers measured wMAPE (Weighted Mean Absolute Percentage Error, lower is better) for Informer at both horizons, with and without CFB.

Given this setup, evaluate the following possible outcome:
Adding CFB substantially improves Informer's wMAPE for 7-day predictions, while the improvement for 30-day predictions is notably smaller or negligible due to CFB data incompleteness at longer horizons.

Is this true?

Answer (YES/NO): NO